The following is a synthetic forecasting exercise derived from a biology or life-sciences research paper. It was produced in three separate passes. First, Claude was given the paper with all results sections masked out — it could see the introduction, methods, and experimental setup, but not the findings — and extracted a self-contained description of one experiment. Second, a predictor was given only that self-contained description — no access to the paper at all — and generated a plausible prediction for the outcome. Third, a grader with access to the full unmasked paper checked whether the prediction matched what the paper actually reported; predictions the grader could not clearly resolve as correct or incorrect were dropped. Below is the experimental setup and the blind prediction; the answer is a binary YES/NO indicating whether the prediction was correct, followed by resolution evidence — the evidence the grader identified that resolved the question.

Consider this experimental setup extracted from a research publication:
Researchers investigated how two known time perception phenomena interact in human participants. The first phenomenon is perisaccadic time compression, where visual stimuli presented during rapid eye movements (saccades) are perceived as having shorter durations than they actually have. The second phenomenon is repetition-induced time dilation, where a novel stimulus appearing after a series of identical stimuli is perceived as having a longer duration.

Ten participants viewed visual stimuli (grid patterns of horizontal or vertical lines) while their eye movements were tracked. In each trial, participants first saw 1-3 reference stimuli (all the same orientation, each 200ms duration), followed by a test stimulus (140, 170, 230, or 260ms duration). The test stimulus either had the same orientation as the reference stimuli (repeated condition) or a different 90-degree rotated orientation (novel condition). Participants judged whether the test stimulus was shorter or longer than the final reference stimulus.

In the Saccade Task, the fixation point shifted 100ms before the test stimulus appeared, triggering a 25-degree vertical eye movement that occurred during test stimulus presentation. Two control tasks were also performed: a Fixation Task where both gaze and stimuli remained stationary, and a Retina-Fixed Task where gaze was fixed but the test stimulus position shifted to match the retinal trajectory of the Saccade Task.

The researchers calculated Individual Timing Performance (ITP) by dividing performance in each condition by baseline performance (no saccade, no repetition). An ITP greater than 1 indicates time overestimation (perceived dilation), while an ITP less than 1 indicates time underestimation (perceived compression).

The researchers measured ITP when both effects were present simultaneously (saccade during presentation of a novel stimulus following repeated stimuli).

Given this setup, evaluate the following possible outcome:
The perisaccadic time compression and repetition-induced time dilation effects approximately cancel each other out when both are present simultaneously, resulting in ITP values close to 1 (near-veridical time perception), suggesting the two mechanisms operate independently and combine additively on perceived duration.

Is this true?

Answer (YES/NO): NO